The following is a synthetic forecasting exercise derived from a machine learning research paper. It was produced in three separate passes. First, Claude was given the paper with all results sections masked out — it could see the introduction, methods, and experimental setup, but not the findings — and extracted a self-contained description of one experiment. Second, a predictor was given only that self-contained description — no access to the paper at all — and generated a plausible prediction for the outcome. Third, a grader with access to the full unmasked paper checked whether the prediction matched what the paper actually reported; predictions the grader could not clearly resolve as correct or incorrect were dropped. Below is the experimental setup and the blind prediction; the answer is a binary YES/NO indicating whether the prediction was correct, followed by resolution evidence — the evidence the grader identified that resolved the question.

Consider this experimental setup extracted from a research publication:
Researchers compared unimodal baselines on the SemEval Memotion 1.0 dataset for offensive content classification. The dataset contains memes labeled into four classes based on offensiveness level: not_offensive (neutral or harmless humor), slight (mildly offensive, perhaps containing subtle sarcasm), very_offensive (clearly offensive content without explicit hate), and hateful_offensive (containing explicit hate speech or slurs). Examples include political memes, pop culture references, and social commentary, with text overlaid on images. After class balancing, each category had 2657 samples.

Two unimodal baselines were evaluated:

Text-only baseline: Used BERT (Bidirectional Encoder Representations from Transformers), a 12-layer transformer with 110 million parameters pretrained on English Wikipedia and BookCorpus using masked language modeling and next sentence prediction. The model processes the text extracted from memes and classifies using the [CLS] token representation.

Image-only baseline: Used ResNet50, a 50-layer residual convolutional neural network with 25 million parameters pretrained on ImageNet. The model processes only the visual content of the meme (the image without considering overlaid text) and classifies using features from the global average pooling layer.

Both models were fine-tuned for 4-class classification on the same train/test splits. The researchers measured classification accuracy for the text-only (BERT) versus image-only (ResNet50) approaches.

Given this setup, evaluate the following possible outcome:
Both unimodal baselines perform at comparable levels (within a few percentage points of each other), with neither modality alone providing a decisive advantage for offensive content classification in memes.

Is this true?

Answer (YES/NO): YES